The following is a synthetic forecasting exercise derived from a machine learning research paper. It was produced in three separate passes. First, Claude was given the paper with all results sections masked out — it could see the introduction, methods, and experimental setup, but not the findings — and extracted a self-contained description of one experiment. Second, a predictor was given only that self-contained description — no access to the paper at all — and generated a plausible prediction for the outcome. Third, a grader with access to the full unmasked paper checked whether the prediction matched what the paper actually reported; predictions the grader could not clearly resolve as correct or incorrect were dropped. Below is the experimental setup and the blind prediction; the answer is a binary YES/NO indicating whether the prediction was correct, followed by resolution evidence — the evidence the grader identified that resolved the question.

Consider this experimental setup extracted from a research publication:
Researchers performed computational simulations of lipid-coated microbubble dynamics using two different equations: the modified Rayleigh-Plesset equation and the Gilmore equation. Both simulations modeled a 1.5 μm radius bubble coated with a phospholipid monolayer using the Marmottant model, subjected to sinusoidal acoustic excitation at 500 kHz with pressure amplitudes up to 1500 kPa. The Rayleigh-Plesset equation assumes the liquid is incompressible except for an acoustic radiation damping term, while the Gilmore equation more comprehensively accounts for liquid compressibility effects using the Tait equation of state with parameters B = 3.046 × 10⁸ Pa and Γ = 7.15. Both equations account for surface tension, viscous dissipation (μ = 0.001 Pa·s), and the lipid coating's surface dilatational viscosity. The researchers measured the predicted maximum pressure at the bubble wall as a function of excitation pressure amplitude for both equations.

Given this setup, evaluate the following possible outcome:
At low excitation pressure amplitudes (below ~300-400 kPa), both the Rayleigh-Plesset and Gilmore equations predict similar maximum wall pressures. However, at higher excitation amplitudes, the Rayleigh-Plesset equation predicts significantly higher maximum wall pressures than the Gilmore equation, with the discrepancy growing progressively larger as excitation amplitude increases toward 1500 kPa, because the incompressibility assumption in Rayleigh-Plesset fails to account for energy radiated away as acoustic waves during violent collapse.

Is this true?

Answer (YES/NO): NO